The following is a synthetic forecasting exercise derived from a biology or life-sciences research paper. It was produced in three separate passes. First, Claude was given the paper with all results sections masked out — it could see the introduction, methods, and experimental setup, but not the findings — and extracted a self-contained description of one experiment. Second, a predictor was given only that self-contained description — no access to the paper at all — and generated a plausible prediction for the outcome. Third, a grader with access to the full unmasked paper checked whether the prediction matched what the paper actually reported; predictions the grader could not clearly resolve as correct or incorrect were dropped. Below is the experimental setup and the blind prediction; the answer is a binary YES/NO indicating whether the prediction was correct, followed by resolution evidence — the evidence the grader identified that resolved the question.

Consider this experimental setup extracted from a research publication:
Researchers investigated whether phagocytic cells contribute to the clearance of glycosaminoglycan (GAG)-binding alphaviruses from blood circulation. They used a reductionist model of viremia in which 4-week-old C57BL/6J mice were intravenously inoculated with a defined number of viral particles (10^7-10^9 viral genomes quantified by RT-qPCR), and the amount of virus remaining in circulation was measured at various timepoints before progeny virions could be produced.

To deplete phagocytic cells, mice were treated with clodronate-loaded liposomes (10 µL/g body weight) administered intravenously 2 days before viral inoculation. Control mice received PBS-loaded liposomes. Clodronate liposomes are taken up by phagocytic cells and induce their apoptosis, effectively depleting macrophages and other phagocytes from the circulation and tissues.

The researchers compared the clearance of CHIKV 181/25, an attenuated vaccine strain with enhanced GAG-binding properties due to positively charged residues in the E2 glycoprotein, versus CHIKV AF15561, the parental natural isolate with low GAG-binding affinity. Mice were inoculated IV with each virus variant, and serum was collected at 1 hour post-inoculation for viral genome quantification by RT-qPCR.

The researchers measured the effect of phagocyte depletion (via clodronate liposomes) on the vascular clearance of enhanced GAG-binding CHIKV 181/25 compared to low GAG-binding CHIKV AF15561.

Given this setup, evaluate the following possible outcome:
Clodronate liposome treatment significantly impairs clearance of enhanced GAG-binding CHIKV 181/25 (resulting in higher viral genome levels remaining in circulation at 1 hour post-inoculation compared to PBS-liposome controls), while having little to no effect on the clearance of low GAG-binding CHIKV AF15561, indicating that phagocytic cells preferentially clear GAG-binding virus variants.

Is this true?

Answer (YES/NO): NO